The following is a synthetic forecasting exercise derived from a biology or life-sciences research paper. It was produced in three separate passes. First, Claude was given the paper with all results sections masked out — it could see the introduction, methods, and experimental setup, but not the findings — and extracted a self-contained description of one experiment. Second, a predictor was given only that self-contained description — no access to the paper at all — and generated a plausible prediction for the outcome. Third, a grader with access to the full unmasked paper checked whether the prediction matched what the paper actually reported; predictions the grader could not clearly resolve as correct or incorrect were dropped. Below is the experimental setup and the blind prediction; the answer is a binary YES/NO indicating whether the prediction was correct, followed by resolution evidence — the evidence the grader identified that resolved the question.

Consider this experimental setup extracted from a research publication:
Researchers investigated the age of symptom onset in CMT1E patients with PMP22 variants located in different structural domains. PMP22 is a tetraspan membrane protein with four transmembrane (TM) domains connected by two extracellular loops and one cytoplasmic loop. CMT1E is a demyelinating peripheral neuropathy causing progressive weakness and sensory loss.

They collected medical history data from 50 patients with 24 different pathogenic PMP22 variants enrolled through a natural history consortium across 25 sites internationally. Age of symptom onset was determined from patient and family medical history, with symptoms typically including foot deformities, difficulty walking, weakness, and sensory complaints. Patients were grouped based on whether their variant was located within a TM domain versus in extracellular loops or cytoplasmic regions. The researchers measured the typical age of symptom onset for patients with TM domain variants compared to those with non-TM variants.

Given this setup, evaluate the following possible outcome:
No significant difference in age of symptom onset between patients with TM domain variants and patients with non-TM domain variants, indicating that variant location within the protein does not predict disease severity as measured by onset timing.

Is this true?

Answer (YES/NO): NO